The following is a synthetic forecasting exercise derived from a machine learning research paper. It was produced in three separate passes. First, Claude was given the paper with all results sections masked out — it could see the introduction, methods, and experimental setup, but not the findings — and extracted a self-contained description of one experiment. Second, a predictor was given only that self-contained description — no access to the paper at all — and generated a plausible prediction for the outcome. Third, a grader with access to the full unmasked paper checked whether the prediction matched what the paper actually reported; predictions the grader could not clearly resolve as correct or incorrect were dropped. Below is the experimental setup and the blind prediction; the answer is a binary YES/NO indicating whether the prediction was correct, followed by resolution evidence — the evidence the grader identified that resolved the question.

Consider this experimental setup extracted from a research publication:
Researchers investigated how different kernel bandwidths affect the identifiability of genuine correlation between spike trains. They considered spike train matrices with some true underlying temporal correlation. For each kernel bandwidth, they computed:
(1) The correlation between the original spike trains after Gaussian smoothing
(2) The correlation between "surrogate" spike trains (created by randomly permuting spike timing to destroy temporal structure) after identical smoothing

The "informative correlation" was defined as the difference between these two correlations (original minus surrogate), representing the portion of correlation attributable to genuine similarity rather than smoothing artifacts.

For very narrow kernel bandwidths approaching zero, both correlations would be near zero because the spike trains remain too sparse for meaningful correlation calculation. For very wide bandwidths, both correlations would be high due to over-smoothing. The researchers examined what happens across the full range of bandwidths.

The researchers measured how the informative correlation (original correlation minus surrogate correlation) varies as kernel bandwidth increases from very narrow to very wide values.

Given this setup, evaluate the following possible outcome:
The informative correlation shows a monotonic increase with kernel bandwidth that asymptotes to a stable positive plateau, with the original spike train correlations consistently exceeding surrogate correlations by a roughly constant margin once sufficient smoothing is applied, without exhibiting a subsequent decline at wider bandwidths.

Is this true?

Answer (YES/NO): NO